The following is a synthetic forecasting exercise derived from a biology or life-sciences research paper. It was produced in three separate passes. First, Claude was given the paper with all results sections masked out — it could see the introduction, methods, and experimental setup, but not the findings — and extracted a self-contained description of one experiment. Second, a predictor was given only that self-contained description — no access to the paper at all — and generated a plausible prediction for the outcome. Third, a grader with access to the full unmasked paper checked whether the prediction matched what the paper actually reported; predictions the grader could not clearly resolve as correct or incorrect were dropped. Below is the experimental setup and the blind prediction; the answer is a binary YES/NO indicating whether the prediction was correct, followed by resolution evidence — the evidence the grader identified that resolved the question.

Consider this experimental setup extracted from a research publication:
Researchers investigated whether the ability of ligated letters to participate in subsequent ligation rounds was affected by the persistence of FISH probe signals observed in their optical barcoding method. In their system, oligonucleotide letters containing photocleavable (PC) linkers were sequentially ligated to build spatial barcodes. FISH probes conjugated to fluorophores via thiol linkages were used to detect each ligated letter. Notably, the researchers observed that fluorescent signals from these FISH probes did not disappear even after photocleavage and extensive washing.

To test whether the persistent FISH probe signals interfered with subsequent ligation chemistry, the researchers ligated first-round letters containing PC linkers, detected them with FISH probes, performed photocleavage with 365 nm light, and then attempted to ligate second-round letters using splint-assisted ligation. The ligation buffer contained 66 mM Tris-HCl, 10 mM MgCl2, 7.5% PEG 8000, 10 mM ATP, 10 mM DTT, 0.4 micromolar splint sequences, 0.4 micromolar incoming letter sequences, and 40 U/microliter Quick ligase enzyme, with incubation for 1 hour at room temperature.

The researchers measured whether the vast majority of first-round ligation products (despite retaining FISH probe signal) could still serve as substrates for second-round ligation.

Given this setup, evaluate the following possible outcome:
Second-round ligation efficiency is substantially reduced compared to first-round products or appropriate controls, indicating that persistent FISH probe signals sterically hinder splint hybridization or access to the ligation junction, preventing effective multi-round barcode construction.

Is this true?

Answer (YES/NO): NO